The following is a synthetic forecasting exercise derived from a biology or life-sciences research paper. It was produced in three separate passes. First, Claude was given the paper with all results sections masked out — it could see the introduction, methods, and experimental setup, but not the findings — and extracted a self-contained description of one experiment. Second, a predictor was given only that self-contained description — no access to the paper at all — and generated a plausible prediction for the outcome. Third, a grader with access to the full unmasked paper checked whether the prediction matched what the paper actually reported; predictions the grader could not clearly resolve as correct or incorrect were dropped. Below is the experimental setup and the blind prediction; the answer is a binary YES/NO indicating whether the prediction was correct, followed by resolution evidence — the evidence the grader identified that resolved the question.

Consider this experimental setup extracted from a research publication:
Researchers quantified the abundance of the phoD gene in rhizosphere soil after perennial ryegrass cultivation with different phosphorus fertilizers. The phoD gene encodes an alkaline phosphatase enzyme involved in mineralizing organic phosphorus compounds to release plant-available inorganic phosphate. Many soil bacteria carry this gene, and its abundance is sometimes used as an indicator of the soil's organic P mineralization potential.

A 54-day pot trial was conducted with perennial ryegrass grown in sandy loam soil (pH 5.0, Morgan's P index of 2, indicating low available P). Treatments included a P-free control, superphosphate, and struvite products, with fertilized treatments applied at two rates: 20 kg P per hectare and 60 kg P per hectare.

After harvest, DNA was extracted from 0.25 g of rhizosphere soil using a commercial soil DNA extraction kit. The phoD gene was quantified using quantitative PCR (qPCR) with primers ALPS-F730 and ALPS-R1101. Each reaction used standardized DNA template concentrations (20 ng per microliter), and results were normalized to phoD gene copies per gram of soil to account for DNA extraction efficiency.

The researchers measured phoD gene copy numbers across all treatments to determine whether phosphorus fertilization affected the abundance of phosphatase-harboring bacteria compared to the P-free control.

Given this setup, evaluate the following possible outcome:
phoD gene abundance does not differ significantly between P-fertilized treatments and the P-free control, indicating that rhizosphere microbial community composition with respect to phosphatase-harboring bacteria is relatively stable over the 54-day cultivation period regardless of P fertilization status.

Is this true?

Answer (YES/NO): YES